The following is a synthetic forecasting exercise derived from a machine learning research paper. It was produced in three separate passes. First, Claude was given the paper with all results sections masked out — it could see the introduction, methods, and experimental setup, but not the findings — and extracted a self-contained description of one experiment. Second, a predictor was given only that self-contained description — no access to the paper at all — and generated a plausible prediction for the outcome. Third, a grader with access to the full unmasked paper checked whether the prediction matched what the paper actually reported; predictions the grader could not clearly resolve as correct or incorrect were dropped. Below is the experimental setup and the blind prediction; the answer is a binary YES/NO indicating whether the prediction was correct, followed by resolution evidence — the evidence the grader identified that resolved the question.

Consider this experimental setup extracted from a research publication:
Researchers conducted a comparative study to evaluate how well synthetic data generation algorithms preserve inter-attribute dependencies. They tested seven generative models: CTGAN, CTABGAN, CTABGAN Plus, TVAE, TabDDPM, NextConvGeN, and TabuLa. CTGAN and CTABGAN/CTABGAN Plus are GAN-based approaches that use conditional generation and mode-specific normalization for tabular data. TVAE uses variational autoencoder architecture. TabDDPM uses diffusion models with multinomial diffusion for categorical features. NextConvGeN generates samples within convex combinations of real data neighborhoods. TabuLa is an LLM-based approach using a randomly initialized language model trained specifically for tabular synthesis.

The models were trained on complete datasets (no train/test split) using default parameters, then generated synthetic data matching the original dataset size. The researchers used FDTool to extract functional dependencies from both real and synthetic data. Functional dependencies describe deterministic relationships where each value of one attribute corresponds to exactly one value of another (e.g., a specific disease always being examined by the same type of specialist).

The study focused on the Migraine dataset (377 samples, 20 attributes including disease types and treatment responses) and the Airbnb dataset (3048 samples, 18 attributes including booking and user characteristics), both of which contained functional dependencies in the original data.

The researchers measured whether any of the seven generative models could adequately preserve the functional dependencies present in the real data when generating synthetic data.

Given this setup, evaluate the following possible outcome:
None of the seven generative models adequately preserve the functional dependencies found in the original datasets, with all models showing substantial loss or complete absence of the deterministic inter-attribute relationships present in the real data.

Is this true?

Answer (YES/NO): YES